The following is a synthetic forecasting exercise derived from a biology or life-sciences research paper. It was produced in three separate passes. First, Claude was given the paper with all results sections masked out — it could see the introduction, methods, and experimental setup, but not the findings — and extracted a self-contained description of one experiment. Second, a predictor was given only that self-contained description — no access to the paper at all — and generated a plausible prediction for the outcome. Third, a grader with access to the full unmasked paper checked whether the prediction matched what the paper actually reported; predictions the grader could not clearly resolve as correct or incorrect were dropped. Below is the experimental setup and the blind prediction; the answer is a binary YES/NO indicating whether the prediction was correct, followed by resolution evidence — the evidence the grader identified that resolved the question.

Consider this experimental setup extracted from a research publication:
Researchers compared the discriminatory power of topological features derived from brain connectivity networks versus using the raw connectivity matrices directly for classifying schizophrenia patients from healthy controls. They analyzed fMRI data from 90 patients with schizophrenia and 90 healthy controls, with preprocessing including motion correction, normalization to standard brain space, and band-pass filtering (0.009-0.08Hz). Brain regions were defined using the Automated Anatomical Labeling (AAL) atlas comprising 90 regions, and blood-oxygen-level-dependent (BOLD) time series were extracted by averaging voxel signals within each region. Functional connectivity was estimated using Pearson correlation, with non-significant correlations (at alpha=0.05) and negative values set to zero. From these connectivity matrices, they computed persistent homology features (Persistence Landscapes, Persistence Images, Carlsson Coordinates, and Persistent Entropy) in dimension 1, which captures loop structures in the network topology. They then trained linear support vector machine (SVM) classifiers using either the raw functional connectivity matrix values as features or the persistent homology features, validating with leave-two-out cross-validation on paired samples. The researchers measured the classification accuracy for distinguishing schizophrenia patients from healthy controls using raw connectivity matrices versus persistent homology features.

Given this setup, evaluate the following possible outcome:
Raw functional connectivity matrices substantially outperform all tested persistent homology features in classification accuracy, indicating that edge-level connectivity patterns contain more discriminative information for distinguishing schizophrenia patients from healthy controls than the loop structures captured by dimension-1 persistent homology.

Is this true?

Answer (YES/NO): YES